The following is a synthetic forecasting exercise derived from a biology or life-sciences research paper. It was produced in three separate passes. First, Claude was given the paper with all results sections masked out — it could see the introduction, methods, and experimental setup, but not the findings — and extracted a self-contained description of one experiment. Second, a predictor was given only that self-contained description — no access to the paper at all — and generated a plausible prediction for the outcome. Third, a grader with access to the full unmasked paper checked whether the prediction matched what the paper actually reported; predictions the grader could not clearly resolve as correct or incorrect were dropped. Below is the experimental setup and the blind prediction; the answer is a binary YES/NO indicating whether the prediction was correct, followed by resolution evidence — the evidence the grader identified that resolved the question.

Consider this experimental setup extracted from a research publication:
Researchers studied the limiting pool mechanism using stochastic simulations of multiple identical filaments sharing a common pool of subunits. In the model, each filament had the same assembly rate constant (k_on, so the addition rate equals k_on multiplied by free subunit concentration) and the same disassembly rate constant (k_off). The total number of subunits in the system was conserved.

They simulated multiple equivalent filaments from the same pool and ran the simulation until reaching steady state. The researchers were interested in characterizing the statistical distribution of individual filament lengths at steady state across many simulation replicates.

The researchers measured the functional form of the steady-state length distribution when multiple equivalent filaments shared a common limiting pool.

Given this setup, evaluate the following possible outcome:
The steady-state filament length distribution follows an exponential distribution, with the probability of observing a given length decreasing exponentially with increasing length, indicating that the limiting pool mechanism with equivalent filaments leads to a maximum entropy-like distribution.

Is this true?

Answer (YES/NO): NO